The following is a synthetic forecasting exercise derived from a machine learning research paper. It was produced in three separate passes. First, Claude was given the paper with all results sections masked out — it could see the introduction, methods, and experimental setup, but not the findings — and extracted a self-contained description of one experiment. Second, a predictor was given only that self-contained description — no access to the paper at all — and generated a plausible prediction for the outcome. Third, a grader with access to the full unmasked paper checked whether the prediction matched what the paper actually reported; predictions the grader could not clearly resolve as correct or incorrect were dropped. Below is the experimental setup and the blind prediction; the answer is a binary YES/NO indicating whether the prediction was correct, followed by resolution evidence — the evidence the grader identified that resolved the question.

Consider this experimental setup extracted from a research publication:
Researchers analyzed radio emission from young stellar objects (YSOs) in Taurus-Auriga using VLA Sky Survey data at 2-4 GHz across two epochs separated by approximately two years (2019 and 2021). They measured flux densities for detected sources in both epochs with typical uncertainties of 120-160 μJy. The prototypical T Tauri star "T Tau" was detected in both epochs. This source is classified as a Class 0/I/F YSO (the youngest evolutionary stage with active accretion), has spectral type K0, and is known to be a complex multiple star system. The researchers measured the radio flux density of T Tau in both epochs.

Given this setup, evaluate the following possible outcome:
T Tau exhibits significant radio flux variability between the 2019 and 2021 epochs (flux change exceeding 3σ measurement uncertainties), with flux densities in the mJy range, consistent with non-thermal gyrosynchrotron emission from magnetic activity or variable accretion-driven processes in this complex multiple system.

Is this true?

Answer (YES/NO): NO